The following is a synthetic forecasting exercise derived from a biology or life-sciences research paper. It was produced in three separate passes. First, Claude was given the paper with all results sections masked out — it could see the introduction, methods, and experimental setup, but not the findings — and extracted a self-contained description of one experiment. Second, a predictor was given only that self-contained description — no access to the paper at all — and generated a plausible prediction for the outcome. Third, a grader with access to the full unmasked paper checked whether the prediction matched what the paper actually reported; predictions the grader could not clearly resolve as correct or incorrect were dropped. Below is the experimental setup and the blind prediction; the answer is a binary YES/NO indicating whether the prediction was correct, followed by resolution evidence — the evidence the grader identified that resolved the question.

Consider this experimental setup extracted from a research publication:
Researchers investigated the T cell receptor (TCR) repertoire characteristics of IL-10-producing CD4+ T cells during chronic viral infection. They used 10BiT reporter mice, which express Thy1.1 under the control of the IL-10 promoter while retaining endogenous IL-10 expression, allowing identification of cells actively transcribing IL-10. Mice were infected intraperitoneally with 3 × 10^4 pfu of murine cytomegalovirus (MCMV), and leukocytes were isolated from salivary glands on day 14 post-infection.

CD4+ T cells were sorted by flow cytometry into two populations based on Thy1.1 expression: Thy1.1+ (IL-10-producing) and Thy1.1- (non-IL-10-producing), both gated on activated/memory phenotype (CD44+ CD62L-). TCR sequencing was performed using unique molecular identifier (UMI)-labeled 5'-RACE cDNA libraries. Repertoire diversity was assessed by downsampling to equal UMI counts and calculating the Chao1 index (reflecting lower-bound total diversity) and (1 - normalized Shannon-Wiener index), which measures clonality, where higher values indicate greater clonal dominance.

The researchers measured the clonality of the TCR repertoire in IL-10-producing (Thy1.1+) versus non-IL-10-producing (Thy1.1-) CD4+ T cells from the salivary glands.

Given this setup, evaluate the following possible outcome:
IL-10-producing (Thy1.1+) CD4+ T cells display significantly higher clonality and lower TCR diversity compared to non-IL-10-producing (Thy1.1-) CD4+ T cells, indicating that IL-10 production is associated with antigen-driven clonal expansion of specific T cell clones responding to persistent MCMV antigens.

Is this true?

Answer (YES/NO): YES